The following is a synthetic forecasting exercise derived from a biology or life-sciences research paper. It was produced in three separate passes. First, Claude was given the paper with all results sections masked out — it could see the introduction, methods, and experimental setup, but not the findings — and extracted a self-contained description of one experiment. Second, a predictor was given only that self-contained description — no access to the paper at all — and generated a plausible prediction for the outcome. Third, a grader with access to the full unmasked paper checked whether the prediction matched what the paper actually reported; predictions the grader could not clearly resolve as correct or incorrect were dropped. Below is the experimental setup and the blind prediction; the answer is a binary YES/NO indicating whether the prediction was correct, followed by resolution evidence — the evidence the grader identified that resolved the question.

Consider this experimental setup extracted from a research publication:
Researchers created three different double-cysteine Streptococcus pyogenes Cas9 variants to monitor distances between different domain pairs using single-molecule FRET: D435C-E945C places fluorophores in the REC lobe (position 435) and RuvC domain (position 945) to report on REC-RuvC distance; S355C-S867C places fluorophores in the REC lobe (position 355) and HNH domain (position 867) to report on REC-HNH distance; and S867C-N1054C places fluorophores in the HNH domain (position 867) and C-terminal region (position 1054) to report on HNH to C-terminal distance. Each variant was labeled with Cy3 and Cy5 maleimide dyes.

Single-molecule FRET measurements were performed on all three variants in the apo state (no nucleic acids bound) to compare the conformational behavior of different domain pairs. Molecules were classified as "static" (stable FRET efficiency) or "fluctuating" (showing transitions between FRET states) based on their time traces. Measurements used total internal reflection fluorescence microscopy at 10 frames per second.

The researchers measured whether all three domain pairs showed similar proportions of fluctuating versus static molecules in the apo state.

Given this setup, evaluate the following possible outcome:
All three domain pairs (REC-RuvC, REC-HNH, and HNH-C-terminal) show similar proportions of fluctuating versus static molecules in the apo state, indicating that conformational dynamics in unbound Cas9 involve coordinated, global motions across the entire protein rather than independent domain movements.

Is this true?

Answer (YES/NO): NO